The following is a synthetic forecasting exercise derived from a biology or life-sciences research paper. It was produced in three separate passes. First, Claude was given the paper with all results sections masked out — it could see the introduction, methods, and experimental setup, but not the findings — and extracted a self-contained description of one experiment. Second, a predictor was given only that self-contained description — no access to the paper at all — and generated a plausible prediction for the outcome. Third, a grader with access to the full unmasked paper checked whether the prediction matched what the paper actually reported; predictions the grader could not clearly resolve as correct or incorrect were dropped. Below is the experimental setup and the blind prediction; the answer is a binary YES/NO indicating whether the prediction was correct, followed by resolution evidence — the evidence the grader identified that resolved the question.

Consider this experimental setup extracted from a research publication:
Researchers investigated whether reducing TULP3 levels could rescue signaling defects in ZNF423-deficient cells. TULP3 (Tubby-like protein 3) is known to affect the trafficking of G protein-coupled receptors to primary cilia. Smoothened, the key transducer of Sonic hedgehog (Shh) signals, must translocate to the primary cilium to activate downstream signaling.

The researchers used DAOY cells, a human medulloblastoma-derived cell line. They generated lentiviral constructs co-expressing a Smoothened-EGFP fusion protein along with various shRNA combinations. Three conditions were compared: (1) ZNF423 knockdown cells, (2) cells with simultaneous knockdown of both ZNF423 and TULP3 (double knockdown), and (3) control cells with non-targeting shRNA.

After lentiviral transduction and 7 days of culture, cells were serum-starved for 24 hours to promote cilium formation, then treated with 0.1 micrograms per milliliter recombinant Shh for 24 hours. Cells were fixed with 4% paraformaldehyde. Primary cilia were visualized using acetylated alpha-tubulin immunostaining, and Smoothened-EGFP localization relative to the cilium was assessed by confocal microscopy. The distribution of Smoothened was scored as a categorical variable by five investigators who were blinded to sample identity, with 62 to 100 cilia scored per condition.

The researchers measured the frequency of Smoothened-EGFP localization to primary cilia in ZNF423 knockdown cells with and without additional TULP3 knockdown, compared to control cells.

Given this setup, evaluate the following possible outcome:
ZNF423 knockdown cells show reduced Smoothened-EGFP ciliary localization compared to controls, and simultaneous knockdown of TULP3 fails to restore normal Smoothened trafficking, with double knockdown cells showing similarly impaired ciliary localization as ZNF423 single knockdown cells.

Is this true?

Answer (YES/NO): NO